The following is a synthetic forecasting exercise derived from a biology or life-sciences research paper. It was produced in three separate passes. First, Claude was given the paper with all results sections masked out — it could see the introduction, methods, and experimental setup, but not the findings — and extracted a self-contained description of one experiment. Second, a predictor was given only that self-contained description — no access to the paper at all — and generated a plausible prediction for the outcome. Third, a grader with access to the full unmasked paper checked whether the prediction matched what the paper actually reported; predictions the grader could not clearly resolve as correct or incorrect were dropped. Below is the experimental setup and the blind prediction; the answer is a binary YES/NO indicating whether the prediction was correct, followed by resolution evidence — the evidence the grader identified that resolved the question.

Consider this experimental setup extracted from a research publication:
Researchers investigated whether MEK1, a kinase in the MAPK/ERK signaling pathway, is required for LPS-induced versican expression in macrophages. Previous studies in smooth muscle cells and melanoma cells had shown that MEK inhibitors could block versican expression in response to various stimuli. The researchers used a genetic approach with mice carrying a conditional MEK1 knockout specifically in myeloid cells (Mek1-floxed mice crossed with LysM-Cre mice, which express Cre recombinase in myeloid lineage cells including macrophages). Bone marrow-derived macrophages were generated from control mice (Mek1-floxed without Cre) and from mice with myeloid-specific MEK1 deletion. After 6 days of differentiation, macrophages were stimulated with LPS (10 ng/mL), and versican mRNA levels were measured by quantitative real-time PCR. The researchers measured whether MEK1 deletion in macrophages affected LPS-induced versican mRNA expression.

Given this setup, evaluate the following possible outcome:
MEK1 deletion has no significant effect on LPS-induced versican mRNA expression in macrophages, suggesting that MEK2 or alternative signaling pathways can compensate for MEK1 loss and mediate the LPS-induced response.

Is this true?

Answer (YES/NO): YES